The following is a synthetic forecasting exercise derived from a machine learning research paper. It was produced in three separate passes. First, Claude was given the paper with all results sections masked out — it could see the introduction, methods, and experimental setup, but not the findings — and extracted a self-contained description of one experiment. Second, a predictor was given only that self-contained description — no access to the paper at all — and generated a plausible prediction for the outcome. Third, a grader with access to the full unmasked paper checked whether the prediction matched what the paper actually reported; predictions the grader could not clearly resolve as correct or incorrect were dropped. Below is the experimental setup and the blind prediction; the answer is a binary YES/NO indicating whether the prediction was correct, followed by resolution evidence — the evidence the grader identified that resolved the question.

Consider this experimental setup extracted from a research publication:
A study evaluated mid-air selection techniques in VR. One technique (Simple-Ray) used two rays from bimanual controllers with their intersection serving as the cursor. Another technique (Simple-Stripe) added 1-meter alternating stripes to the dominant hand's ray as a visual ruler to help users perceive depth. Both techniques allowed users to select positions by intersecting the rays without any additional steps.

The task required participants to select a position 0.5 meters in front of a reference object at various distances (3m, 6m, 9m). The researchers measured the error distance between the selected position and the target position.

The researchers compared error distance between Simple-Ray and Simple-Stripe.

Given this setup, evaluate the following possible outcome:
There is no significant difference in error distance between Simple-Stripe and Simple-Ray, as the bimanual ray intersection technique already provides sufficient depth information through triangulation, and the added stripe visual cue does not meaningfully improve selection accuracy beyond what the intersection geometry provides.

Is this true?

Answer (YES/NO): NO